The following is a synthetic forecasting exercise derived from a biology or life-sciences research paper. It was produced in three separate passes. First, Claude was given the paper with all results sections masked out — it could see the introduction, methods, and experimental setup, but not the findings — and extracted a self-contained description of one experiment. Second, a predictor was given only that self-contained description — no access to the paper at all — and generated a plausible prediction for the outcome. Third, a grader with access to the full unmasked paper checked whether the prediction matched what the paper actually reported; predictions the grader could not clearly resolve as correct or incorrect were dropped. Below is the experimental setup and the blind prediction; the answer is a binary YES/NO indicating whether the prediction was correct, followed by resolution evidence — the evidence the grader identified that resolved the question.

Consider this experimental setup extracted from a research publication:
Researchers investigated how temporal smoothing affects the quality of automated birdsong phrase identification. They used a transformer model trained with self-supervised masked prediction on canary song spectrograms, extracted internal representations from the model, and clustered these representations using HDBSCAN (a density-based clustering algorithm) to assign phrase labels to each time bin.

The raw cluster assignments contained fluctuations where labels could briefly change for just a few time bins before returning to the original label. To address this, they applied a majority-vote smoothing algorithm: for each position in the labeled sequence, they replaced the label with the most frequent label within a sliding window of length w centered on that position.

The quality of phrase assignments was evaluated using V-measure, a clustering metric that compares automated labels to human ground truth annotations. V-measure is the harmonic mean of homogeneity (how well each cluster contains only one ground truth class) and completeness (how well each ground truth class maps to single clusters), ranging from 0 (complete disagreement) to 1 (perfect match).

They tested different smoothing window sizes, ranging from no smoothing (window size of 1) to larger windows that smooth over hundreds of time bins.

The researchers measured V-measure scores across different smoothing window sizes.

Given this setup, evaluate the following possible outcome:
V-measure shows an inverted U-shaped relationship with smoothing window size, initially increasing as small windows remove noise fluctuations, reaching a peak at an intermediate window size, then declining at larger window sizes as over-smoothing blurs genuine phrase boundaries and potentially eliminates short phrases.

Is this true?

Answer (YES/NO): YES